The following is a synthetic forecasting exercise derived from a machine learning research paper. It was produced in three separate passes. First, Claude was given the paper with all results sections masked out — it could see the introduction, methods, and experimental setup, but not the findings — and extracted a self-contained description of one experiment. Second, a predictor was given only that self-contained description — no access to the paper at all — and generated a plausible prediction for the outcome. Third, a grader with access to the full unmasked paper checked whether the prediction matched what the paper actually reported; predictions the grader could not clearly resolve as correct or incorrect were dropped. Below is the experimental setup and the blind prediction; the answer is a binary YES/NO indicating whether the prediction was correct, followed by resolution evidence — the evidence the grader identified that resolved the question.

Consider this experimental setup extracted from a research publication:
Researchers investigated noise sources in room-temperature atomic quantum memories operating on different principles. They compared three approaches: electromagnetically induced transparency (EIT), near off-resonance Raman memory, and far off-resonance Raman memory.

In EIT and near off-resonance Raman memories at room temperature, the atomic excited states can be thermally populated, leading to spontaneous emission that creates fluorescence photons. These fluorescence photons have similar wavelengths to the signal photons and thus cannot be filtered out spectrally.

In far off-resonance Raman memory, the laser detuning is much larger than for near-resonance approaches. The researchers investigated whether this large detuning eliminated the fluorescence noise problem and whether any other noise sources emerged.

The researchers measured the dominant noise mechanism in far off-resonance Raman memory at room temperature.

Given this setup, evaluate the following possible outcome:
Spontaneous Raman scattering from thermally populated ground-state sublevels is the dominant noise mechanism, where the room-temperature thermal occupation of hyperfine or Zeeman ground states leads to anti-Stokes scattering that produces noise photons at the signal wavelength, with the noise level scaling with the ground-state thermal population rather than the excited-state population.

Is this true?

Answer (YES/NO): YES